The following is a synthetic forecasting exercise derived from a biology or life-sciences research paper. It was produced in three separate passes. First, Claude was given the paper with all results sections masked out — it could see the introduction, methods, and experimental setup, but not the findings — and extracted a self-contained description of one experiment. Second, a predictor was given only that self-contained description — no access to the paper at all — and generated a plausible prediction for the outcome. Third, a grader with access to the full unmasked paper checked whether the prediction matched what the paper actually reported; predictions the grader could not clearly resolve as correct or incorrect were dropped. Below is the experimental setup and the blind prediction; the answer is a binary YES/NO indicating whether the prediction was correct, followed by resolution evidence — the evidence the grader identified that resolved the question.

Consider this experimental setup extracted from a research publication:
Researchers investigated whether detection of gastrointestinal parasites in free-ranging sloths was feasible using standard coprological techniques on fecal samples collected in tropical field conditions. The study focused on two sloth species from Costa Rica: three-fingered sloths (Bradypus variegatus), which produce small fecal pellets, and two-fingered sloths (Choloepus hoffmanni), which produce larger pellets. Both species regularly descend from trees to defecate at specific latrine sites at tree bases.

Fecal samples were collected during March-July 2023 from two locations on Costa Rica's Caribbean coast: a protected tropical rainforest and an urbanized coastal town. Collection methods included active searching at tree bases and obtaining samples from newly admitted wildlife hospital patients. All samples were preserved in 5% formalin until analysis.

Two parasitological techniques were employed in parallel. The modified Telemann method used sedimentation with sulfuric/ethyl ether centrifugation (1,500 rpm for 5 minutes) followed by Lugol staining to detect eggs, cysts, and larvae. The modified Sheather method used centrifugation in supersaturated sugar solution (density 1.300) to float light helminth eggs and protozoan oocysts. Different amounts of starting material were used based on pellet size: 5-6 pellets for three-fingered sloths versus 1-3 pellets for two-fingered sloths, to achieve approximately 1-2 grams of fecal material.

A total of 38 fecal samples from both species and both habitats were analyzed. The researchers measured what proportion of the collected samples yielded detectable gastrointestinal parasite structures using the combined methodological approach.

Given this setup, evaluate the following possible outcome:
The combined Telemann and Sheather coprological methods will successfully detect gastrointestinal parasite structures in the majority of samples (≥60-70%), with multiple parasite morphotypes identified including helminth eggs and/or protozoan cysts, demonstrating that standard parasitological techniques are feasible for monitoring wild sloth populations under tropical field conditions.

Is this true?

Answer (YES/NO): YES